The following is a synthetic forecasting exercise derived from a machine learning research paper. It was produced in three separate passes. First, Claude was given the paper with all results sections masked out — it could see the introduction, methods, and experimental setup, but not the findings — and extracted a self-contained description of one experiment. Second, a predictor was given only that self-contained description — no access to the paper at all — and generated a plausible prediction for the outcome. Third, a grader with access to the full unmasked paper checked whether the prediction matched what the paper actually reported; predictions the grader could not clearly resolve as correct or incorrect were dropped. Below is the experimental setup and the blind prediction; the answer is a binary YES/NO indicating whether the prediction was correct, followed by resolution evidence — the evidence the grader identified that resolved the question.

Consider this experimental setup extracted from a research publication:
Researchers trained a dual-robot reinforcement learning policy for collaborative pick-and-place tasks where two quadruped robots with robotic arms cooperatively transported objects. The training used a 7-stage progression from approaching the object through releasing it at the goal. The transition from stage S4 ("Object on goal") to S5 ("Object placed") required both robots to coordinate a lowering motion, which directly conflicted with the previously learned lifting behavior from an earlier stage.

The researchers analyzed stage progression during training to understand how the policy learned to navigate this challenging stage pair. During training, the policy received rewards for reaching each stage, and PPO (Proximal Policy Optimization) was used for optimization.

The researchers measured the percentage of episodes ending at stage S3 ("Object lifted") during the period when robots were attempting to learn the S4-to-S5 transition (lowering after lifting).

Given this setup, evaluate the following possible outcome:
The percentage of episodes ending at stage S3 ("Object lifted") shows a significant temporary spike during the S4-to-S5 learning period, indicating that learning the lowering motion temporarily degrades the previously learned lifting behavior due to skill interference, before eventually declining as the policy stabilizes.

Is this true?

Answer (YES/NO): NO